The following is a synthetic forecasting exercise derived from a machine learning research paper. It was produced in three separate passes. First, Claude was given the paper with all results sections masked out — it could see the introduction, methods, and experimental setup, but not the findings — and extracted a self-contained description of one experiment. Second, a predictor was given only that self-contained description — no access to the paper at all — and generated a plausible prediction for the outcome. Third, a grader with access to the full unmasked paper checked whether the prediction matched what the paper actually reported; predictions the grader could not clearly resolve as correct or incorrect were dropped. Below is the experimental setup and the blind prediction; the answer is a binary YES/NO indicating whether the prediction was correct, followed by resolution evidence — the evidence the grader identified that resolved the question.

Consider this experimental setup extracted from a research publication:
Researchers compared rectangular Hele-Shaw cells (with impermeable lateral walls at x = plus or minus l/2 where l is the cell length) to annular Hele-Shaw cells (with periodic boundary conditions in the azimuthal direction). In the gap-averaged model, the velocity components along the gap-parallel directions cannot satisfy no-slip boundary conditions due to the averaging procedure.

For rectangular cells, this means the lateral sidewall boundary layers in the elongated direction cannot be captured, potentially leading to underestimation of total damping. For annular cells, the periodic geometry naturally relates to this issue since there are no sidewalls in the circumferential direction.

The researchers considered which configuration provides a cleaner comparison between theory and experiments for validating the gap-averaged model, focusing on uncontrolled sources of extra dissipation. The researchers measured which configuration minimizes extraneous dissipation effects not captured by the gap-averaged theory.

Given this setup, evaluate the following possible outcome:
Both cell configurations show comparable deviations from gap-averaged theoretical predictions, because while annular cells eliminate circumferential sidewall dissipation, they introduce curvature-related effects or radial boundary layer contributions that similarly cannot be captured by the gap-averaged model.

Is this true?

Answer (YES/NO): NO